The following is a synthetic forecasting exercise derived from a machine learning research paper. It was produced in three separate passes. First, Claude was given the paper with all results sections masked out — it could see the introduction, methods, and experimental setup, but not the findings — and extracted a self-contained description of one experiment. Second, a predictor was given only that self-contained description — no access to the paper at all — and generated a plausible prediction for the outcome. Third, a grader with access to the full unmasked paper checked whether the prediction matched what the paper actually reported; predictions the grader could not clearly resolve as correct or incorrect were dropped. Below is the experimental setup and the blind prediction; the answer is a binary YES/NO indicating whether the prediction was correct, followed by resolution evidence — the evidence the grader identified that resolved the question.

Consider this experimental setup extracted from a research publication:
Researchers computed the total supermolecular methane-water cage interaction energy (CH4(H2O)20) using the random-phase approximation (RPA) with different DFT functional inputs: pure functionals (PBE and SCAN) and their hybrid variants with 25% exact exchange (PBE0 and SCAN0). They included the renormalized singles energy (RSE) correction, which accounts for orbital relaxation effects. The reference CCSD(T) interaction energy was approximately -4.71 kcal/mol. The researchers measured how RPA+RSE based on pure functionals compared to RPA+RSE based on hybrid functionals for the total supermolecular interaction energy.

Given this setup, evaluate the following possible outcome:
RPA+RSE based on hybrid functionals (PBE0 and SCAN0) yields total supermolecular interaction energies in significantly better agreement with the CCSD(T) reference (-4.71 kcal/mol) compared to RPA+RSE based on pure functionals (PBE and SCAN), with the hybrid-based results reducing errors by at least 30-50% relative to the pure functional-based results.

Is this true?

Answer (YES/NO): NO